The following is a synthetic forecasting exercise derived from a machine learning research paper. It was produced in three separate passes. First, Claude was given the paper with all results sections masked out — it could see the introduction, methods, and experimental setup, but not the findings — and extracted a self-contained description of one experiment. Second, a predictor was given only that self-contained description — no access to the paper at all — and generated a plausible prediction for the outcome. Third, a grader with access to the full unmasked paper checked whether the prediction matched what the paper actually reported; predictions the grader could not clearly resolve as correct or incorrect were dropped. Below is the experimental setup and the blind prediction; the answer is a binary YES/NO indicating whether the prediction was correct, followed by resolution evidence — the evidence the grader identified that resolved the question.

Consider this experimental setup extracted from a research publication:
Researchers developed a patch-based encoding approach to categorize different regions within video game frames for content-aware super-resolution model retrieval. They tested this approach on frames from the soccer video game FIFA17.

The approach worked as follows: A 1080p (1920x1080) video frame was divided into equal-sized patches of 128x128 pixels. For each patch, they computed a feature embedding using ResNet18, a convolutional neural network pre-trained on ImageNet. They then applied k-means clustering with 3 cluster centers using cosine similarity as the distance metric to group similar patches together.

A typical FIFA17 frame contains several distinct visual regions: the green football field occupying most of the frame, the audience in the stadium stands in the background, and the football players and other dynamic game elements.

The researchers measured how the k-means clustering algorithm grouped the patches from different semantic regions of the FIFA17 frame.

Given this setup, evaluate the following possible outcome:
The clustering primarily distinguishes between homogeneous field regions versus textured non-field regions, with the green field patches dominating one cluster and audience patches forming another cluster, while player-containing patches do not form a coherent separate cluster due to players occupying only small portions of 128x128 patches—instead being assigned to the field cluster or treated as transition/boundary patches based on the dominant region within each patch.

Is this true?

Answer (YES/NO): NO